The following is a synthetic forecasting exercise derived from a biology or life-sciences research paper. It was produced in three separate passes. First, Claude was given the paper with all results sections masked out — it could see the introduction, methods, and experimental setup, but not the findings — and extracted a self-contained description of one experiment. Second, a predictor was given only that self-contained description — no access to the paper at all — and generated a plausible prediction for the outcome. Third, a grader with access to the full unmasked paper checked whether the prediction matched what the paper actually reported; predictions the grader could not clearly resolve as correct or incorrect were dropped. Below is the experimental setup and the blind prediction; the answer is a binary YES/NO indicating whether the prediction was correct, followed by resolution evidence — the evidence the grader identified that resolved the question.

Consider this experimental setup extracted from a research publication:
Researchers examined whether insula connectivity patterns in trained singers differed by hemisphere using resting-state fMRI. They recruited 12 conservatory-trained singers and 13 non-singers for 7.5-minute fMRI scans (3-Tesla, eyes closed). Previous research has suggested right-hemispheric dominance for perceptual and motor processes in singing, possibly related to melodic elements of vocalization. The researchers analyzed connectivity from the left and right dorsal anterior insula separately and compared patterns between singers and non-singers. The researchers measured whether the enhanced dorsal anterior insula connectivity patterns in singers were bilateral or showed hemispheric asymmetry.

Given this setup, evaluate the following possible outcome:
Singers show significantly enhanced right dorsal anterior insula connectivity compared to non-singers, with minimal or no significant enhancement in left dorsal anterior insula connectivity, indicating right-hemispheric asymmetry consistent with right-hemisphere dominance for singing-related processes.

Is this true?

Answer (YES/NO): NO